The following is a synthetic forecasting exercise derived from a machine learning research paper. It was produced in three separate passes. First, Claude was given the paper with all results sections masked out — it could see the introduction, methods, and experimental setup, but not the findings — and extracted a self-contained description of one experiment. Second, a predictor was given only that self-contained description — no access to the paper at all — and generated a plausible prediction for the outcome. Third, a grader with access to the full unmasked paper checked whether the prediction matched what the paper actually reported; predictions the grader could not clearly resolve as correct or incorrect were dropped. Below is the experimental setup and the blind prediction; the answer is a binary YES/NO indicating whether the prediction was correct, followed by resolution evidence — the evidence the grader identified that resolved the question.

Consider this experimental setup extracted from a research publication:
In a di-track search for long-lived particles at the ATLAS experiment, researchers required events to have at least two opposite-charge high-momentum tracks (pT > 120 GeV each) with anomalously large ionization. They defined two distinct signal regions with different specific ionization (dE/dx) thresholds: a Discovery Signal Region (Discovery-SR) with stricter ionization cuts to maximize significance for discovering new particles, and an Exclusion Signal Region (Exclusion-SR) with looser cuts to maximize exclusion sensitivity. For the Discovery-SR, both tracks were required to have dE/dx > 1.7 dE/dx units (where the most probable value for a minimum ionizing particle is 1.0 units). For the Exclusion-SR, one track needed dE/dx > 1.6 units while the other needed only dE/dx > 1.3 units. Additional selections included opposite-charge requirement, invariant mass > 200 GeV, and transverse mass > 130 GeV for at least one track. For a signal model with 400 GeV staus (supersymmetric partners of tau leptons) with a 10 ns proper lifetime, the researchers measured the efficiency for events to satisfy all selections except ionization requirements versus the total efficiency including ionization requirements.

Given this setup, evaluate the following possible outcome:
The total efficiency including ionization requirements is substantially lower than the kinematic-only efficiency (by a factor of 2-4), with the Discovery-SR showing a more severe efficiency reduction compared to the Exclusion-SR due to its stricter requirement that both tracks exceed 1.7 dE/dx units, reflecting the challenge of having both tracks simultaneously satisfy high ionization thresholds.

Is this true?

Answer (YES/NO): NO